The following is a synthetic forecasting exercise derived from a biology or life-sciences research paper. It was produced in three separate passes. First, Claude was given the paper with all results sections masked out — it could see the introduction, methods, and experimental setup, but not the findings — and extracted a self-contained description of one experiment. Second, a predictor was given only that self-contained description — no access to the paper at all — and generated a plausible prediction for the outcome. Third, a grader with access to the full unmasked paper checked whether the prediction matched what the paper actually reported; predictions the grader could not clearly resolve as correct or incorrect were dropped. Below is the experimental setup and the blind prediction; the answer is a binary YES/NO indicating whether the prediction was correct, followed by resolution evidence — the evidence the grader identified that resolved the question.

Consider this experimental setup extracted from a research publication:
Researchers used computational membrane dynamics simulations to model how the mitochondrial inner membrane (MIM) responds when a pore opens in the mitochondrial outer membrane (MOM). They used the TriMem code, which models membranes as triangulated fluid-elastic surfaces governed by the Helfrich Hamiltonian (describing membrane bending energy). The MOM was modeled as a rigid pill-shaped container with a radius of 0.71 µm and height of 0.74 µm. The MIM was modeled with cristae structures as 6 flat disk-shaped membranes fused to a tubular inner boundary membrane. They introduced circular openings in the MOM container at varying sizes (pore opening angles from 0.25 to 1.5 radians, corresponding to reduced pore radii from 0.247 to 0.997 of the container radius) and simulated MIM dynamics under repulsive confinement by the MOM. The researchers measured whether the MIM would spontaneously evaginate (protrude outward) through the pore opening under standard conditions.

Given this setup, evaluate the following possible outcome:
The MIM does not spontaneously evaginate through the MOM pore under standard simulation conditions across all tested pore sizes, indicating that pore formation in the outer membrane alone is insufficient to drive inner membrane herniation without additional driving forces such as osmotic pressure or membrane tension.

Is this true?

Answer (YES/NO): NO